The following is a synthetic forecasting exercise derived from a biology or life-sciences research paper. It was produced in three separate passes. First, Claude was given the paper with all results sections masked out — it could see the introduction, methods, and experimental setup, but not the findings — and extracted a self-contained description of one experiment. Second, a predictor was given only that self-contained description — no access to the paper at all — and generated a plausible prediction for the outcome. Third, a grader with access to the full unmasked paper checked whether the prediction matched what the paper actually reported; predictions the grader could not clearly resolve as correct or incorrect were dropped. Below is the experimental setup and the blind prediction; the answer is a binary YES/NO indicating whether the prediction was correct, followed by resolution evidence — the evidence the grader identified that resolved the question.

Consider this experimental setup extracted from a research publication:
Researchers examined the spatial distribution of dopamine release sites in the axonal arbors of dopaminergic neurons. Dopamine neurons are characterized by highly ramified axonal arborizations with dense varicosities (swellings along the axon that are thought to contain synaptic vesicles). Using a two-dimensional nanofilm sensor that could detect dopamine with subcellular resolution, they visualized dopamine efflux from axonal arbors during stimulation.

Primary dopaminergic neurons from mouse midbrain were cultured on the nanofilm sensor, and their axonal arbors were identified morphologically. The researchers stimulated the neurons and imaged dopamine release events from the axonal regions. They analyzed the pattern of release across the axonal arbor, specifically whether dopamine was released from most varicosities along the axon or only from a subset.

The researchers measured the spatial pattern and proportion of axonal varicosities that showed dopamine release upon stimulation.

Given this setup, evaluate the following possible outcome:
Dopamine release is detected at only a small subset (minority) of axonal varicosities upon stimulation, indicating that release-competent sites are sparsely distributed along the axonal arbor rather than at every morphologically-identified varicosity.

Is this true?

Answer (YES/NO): YES